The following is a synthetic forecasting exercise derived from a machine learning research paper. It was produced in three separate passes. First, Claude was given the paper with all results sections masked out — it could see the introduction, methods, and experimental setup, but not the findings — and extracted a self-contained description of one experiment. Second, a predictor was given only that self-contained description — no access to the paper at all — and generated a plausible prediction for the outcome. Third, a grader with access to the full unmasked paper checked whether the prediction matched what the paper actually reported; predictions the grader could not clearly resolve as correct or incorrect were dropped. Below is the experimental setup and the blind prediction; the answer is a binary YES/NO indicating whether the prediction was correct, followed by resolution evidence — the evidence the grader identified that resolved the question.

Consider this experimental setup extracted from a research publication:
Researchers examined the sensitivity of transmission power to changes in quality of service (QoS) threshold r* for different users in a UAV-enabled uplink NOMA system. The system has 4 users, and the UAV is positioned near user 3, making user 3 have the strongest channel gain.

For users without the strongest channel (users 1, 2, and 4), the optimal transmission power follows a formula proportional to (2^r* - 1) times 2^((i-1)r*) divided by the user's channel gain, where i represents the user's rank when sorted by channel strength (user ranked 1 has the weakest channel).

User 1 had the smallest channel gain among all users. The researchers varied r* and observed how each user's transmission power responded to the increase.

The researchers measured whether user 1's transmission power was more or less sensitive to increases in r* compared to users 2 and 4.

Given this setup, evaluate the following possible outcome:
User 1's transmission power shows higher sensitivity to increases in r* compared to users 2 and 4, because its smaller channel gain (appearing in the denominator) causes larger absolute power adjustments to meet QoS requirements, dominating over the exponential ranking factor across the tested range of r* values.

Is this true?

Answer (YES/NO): NO